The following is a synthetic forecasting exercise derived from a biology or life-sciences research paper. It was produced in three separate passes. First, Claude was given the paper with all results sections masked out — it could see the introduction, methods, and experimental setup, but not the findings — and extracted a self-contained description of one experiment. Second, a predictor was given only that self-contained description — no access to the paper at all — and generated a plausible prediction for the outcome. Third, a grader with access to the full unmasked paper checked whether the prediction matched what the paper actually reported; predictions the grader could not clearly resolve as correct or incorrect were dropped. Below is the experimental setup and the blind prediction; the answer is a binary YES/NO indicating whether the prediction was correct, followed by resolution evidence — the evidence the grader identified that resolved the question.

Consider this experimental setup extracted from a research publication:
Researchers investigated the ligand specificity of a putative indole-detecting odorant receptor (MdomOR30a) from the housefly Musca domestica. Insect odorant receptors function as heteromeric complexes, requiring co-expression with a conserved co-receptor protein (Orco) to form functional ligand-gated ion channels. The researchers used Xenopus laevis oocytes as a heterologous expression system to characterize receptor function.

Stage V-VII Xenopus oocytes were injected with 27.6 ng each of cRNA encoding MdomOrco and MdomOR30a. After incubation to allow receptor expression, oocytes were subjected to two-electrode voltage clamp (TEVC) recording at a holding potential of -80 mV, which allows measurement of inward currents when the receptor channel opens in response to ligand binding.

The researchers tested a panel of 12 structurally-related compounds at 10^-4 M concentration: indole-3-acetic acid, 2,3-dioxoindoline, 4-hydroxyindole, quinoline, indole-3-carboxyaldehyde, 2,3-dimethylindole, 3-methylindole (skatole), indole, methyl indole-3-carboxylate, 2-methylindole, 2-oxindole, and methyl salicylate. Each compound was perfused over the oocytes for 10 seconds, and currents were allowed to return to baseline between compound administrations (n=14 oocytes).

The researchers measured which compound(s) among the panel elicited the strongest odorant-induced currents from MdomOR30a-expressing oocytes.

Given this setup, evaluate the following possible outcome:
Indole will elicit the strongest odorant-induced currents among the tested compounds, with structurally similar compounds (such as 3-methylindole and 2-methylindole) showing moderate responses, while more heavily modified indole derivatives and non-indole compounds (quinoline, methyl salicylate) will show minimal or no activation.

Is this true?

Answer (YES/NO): NO